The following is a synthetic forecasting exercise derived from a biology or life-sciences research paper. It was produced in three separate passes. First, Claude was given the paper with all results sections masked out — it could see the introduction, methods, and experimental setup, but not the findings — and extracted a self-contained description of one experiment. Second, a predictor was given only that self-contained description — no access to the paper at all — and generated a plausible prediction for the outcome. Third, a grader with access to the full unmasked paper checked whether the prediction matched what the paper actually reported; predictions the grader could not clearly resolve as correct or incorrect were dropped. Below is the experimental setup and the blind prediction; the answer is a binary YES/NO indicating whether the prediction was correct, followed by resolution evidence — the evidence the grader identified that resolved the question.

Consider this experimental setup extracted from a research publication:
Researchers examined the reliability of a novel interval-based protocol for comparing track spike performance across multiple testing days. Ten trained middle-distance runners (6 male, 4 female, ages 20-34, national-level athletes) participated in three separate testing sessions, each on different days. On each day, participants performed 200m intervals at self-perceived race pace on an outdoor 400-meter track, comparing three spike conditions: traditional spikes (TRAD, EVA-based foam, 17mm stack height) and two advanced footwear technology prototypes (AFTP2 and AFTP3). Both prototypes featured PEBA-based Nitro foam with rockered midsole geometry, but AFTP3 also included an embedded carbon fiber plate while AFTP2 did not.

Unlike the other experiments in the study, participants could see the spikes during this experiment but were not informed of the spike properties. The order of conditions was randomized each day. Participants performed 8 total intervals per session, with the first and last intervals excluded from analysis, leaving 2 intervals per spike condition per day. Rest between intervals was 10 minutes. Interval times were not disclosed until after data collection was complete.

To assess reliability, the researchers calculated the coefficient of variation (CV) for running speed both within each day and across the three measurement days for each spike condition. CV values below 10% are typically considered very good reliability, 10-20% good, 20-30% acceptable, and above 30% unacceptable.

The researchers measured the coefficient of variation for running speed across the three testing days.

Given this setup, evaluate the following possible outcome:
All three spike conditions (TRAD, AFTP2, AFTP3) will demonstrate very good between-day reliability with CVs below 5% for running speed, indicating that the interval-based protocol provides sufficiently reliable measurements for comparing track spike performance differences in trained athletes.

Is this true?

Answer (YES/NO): NO